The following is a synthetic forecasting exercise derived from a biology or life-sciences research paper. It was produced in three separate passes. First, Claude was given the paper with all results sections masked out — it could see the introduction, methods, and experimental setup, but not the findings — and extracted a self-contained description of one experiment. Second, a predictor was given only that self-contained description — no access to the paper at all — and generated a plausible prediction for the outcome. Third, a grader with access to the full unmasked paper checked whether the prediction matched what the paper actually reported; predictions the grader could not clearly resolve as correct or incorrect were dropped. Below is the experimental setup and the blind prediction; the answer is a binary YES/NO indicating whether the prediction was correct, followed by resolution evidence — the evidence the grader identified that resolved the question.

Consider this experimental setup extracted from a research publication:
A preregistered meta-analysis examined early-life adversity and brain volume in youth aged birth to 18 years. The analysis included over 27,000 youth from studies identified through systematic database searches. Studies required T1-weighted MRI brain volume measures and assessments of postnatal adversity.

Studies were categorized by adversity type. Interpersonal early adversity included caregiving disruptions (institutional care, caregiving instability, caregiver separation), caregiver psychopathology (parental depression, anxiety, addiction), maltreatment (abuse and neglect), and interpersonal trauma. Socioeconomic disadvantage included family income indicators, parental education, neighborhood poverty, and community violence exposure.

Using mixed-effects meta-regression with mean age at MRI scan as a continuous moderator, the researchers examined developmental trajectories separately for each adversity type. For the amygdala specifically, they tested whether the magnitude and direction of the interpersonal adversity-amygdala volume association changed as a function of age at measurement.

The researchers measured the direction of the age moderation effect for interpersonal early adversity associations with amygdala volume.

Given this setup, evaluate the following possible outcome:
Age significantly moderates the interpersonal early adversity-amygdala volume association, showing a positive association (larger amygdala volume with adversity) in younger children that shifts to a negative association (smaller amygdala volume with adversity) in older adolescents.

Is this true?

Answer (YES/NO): YES